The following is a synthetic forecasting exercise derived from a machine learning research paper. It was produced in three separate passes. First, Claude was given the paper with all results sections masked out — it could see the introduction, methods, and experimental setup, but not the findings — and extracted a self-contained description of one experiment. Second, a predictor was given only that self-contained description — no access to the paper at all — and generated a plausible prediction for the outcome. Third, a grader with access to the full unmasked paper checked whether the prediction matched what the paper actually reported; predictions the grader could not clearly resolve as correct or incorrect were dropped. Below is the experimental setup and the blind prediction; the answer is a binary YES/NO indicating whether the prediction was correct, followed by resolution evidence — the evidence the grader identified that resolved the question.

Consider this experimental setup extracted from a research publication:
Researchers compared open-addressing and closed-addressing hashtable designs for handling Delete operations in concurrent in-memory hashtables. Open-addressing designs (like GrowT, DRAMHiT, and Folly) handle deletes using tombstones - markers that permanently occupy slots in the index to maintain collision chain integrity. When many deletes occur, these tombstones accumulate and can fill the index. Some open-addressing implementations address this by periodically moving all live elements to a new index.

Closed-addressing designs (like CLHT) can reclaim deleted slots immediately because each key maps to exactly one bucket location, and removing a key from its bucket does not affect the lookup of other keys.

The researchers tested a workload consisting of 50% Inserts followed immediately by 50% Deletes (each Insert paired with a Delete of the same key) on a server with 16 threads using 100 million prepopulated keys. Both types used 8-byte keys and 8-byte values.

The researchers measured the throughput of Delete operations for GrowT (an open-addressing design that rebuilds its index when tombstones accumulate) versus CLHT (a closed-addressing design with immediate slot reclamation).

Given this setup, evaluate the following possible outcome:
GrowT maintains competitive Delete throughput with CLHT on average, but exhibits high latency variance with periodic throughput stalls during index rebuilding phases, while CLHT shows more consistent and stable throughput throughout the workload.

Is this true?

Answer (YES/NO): NO